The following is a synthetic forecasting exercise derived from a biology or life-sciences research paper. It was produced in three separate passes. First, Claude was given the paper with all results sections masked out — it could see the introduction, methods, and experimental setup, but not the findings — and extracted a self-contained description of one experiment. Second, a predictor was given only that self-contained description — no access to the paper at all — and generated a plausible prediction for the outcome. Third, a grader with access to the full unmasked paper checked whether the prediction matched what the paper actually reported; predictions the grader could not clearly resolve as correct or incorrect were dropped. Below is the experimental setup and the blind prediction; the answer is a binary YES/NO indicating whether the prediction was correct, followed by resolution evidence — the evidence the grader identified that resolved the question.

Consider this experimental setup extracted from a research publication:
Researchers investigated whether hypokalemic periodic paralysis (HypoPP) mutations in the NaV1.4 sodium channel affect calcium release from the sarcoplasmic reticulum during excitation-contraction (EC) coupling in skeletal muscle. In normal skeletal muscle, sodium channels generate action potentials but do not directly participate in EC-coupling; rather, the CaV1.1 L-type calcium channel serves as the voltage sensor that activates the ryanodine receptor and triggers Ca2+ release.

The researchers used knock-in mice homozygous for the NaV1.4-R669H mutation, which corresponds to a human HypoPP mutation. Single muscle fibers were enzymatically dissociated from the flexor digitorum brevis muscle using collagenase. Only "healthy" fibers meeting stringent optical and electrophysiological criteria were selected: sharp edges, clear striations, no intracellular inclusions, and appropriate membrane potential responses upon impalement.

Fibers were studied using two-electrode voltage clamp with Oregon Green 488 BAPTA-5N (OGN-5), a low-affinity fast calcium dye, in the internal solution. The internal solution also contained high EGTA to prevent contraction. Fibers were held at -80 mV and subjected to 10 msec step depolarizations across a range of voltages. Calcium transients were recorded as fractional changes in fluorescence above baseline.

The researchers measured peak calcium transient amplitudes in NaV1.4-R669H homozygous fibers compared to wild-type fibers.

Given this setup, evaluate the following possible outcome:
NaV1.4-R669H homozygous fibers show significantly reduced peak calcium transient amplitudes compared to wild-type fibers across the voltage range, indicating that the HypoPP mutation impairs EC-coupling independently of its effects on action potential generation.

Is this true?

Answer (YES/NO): NO